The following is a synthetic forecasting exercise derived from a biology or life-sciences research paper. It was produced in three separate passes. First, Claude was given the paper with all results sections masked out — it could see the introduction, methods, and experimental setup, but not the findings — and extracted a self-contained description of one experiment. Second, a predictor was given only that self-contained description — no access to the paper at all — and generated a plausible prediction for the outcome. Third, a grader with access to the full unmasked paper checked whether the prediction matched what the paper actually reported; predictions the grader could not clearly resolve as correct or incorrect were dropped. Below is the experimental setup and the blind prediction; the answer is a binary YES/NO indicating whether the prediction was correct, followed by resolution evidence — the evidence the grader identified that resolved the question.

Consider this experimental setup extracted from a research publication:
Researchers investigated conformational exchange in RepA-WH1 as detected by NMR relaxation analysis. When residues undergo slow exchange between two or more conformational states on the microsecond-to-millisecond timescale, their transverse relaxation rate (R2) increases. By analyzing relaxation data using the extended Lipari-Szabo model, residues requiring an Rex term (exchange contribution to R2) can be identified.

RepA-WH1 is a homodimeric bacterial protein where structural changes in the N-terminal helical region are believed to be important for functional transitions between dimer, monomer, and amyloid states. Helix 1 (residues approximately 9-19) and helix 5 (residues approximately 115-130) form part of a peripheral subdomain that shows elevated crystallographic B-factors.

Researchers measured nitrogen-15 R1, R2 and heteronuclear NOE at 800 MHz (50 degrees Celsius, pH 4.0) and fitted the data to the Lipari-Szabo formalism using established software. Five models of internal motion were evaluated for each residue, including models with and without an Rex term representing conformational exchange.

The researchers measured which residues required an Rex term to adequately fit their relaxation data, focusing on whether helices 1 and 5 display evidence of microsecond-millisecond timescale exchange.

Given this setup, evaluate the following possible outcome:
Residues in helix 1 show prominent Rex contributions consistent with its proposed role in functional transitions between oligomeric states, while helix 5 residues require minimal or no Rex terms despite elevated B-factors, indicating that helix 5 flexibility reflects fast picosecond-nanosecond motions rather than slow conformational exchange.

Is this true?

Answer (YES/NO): NO